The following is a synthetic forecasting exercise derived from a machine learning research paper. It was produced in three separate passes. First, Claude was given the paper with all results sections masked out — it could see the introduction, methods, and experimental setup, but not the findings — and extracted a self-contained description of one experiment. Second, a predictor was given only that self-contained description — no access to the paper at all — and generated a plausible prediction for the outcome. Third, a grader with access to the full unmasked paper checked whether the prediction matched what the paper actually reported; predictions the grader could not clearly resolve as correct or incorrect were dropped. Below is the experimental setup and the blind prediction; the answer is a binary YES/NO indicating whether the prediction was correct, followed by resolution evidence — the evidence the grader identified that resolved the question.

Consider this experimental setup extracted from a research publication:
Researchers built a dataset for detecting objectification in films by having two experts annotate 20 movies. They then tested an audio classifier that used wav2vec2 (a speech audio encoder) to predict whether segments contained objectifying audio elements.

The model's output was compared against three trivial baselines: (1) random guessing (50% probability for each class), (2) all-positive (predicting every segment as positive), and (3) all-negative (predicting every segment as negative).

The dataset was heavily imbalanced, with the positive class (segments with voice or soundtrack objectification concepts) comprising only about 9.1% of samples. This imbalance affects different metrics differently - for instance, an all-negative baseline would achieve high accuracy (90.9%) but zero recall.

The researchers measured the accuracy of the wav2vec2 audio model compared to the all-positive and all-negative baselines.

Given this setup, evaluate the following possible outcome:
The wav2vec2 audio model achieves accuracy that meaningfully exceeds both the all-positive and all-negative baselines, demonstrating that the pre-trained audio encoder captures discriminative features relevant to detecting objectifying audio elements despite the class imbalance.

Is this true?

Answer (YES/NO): NO